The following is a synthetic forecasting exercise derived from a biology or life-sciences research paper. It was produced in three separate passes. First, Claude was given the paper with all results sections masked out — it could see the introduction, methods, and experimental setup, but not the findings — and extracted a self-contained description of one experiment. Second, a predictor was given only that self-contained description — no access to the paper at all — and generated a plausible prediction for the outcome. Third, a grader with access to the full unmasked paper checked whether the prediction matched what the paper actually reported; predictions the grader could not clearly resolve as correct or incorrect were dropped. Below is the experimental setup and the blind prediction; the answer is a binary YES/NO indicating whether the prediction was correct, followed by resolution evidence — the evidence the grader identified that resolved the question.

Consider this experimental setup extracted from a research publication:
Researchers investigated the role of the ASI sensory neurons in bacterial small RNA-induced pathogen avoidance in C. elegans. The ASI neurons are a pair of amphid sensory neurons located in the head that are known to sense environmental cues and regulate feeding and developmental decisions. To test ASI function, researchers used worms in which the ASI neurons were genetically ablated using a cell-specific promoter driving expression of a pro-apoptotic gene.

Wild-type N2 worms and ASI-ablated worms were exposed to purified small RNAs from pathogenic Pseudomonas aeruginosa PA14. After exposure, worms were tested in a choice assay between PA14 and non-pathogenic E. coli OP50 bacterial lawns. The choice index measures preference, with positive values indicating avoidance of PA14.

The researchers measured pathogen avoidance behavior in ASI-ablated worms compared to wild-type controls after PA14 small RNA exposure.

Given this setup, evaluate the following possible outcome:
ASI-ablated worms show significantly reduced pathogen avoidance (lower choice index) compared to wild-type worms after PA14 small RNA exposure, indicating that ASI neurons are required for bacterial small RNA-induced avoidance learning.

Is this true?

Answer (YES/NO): YES